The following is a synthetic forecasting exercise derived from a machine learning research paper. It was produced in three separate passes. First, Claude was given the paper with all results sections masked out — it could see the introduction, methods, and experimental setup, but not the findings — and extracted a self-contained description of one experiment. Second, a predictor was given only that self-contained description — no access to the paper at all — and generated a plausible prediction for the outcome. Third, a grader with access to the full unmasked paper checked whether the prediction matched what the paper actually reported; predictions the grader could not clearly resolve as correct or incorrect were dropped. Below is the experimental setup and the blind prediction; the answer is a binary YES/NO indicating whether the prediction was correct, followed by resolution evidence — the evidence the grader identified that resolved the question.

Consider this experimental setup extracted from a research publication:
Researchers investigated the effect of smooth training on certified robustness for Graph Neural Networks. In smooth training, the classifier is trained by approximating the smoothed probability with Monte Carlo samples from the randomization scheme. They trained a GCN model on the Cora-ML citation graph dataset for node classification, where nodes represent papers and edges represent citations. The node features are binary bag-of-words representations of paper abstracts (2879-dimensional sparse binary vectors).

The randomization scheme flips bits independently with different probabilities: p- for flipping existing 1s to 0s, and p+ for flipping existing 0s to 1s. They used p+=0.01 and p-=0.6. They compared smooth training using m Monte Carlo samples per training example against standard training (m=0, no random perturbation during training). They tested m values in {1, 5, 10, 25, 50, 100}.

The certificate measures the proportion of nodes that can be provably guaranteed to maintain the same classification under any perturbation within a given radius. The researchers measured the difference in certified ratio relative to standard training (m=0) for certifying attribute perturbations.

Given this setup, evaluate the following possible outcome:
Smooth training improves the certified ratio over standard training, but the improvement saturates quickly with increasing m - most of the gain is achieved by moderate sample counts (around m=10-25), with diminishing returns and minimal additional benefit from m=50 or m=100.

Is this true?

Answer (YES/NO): NO